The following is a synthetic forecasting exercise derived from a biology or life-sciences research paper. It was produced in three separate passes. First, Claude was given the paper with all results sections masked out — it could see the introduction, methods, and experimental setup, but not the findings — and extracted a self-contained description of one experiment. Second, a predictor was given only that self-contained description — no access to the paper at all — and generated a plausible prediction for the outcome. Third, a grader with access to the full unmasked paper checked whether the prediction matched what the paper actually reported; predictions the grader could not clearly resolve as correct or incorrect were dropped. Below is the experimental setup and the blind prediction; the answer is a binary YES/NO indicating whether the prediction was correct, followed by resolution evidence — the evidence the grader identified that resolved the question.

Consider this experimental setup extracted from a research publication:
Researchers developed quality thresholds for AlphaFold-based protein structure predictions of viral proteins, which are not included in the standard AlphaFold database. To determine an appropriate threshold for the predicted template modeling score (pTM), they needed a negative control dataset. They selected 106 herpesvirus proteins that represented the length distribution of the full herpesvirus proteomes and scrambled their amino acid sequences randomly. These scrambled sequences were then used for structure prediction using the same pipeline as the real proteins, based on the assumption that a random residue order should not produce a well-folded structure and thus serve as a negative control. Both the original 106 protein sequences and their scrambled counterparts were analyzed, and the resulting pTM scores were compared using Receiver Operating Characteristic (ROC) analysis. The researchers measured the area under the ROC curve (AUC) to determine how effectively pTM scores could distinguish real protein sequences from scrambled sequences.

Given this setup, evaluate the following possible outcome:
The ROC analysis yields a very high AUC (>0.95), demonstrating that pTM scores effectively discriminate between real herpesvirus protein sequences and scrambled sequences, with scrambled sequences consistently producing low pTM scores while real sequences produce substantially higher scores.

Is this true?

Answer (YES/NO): NO